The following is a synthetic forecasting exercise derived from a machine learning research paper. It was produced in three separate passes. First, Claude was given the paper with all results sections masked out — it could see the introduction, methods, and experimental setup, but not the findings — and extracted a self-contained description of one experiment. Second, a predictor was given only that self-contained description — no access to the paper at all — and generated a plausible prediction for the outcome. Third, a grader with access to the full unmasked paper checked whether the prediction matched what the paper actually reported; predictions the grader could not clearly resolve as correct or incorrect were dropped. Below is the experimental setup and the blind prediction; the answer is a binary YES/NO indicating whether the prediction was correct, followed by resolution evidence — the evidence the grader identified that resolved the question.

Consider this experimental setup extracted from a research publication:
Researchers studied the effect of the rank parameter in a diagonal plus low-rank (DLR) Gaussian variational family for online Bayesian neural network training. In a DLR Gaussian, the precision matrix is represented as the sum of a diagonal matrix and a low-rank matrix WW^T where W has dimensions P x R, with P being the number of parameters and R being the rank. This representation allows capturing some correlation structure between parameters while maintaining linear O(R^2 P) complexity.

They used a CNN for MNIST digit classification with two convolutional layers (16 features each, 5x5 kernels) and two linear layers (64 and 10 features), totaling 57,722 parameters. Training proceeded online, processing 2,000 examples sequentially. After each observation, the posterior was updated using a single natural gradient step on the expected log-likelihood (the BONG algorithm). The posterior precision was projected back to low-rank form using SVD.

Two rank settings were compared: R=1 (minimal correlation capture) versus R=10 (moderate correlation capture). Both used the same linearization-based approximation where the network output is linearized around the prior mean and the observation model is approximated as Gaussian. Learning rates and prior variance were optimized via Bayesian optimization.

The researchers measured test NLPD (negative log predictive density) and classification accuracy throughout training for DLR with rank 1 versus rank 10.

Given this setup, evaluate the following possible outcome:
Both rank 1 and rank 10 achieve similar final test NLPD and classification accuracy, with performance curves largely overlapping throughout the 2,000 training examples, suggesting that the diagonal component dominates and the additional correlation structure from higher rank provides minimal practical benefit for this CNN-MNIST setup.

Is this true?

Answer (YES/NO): NO